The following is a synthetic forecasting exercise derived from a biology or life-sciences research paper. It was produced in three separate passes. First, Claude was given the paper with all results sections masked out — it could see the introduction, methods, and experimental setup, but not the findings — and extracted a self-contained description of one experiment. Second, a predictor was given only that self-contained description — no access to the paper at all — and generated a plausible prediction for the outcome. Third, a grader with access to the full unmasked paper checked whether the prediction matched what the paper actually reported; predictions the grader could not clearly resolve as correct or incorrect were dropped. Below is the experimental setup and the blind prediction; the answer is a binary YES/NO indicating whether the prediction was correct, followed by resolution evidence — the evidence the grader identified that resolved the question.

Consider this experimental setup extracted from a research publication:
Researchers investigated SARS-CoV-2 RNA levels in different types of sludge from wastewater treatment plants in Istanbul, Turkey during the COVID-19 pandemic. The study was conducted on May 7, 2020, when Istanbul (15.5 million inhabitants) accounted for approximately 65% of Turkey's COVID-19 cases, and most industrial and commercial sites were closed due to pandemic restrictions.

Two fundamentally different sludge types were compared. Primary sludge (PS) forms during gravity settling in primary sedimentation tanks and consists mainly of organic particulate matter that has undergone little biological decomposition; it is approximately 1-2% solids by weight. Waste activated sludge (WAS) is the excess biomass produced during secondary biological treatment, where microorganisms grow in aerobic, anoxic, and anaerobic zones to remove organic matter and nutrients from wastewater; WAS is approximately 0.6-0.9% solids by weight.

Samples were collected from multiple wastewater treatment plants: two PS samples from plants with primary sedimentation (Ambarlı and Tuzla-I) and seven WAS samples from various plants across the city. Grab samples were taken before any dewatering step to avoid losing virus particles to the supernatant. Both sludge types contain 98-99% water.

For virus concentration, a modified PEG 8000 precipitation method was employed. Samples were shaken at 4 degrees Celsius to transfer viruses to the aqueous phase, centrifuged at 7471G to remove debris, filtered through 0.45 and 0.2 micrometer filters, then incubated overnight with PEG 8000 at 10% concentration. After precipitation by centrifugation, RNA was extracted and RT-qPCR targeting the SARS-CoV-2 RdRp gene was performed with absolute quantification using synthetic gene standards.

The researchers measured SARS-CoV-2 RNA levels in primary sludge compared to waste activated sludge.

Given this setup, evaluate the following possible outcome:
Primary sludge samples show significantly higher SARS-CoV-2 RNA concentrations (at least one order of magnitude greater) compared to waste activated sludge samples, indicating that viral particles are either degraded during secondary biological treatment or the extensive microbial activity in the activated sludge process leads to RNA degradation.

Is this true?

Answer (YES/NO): NO